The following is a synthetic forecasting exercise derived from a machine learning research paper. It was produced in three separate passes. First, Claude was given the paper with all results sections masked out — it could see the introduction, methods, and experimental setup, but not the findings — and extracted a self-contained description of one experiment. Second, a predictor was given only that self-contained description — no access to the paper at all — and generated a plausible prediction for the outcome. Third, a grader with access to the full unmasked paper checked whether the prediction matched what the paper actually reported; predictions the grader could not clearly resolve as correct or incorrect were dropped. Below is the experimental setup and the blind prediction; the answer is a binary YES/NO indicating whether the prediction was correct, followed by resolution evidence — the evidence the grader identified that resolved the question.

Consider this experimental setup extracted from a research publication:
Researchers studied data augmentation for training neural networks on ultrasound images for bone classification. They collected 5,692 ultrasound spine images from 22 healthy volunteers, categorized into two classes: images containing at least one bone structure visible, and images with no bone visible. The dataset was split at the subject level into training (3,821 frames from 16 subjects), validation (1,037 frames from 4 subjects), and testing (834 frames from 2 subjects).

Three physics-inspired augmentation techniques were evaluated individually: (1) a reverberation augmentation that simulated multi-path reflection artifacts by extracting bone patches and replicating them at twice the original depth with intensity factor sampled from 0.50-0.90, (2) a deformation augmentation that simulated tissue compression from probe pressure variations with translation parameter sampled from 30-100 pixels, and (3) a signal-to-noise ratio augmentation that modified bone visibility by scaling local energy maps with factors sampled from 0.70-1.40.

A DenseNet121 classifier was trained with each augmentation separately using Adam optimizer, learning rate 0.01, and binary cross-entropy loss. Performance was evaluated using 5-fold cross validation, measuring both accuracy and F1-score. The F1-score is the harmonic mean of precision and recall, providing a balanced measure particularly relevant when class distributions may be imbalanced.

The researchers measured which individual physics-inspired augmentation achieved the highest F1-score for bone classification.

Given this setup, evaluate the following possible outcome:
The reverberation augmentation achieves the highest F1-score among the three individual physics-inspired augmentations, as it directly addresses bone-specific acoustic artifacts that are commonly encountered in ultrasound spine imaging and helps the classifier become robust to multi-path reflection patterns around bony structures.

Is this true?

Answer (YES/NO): YES